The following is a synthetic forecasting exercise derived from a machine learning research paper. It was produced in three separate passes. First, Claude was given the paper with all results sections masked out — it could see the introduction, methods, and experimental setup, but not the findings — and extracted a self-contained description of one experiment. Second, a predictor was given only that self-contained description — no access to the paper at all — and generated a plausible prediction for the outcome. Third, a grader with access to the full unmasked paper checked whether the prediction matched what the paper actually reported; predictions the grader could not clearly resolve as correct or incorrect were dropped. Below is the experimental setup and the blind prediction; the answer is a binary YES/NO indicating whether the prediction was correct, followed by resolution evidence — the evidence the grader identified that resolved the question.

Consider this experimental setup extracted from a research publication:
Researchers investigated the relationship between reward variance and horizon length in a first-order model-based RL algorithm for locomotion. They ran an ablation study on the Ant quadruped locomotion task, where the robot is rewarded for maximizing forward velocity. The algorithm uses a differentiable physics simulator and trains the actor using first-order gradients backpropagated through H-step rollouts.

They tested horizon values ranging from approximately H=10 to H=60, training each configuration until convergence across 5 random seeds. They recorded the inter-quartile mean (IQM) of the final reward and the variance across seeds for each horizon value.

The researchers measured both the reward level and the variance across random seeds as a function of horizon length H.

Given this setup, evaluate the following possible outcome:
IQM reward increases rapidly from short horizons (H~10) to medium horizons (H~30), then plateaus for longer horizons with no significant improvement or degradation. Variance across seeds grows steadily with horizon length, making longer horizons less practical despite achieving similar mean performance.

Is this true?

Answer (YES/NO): NO